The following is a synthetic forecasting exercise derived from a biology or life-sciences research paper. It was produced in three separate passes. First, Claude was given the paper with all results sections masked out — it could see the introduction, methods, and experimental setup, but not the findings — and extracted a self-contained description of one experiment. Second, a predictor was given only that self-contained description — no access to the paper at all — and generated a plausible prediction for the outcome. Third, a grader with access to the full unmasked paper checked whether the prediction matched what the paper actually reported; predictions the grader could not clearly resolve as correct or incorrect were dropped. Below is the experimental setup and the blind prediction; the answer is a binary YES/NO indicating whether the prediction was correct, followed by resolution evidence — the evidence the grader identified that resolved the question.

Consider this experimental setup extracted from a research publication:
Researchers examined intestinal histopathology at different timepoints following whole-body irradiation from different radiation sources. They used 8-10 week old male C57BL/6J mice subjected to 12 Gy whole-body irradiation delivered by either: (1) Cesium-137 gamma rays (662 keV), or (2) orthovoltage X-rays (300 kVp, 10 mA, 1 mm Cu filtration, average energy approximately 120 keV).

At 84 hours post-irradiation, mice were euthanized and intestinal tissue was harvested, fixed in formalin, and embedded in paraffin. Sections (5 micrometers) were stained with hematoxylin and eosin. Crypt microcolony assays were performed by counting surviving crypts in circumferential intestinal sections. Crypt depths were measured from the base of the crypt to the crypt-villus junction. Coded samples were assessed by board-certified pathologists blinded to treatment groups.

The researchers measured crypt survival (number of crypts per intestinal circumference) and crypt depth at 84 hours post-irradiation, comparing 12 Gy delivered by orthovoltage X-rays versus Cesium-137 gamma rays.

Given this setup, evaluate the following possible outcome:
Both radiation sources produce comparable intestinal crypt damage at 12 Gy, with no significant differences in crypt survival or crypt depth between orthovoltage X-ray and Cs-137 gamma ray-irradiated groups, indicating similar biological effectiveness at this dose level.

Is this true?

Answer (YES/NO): NO